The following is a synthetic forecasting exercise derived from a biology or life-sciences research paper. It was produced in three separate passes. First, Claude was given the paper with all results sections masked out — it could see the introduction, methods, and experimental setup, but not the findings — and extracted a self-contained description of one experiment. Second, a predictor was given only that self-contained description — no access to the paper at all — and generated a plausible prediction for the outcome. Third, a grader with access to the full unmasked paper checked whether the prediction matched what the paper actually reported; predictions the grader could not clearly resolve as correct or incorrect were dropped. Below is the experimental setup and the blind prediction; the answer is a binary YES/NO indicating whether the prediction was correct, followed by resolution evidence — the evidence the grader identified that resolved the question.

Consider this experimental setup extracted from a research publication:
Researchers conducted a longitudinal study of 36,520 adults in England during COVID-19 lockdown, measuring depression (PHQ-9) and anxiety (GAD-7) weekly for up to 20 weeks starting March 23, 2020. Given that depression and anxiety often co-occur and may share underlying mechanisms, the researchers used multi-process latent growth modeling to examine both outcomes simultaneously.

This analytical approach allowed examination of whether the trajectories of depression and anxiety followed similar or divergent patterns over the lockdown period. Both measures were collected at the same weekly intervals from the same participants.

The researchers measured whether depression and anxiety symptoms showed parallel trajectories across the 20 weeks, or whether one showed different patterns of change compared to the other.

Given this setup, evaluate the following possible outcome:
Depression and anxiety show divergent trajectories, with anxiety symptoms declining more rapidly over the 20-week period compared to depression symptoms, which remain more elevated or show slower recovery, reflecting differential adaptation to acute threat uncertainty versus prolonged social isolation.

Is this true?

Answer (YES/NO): NO